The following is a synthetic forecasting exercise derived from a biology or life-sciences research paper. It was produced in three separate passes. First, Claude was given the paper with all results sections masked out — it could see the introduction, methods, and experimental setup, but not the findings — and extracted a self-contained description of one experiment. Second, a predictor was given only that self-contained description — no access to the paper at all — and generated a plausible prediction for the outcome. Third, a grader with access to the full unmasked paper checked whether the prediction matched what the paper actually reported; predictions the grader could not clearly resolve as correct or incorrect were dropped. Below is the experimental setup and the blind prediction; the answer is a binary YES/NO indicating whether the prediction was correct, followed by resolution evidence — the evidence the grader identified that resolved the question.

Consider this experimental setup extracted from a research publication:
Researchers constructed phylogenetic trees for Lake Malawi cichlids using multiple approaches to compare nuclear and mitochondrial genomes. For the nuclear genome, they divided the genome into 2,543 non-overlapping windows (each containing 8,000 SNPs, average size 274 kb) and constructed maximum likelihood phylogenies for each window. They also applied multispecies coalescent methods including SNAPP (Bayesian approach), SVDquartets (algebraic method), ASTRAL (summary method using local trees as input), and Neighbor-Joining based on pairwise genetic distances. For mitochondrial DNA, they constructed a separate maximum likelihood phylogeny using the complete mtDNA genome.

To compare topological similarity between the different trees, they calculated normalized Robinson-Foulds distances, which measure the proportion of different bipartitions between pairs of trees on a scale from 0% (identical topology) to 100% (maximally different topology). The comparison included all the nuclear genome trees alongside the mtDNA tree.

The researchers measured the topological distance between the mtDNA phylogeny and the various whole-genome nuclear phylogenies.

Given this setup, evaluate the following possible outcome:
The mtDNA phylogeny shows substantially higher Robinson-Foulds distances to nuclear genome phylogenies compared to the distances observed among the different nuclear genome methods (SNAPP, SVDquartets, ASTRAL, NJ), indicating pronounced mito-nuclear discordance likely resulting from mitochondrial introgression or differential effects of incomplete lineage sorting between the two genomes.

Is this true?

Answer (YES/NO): YES